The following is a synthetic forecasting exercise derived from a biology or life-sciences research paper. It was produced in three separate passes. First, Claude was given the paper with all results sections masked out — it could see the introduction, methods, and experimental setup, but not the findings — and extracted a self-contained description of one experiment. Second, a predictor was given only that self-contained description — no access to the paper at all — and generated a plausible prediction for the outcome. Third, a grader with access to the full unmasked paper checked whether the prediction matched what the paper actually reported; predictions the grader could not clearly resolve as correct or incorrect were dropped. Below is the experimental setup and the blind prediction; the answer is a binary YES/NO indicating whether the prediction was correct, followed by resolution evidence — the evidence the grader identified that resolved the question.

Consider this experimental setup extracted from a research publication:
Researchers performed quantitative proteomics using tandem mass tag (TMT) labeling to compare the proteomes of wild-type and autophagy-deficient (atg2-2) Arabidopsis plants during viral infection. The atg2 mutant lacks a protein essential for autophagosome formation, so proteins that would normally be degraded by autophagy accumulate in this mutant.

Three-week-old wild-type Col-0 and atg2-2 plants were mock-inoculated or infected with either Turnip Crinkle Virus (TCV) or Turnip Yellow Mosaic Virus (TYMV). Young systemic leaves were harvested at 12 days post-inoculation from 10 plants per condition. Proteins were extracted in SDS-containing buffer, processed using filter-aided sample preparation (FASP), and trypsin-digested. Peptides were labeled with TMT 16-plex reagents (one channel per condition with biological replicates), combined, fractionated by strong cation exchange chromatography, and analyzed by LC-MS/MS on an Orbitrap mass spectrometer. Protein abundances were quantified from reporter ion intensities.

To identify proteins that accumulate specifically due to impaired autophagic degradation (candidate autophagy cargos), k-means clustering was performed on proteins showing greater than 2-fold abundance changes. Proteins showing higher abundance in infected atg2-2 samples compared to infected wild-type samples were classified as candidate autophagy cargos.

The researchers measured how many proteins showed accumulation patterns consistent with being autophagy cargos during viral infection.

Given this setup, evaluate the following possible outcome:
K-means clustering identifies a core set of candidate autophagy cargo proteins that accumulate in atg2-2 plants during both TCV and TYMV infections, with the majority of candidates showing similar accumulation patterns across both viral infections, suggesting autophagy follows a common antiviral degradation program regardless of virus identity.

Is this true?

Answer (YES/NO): YES